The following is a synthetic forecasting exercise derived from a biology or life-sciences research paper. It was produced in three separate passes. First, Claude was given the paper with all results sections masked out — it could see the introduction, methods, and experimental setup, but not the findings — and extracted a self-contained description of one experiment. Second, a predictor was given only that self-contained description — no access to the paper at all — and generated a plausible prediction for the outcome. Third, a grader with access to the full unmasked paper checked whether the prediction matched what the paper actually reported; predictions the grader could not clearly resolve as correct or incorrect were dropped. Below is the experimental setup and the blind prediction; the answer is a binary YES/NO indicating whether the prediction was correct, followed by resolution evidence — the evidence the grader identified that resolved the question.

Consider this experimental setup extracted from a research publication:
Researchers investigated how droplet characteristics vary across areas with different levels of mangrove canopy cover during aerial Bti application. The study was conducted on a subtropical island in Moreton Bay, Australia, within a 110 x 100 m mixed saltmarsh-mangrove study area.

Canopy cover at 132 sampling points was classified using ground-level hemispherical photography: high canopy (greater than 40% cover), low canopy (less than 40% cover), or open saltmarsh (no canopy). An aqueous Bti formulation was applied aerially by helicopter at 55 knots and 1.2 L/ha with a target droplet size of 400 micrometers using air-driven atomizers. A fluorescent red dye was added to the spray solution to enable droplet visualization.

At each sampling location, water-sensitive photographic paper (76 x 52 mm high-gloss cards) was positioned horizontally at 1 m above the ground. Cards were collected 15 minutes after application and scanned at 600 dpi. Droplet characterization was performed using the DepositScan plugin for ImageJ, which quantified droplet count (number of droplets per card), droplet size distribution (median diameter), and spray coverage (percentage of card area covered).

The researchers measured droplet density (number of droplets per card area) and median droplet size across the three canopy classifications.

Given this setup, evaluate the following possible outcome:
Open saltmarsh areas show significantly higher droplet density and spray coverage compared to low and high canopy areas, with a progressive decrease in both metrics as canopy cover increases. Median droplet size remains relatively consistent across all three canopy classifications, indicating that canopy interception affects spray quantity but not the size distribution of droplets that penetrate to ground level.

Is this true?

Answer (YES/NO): YES